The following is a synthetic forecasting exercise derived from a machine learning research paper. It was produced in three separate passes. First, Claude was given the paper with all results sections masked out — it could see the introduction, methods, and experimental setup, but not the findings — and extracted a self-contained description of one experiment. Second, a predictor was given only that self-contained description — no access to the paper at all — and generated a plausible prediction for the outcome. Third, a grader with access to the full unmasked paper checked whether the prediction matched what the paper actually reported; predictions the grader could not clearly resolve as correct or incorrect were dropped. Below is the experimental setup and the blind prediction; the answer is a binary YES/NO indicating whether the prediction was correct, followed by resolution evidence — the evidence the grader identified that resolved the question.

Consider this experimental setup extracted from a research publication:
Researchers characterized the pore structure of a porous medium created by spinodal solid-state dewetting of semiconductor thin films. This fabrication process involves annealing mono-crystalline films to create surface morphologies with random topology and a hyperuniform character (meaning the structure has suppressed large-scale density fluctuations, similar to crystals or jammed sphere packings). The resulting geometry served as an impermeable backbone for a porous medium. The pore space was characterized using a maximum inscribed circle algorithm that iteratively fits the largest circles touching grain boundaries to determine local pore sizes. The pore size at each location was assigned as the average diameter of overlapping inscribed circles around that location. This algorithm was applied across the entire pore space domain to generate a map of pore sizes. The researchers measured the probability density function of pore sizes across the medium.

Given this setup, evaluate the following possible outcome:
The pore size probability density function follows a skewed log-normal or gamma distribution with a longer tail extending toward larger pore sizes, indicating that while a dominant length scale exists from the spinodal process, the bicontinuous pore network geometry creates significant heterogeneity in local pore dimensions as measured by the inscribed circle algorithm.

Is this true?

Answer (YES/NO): NO